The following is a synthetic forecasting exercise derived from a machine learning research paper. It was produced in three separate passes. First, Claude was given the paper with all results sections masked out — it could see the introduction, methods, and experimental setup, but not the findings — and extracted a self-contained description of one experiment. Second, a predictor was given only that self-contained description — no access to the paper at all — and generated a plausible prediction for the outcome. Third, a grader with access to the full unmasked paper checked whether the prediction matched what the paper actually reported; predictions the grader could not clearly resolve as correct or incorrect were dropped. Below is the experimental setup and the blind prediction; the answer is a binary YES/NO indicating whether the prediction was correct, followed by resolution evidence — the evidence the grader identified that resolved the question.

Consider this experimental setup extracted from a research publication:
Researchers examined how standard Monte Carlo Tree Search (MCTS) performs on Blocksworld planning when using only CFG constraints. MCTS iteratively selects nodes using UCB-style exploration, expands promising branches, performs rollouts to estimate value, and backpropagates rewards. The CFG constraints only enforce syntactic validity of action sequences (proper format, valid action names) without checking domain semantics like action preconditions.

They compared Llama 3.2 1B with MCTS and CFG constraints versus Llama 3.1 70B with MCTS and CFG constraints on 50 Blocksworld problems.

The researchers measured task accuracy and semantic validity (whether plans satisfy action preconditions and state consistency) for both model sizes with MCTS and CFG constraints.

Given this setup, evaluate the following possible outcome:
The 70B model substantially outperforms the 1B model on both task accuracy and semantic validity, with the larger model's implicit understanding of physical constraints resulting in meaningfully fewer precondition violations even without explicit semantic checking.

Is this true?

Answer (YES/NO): YES